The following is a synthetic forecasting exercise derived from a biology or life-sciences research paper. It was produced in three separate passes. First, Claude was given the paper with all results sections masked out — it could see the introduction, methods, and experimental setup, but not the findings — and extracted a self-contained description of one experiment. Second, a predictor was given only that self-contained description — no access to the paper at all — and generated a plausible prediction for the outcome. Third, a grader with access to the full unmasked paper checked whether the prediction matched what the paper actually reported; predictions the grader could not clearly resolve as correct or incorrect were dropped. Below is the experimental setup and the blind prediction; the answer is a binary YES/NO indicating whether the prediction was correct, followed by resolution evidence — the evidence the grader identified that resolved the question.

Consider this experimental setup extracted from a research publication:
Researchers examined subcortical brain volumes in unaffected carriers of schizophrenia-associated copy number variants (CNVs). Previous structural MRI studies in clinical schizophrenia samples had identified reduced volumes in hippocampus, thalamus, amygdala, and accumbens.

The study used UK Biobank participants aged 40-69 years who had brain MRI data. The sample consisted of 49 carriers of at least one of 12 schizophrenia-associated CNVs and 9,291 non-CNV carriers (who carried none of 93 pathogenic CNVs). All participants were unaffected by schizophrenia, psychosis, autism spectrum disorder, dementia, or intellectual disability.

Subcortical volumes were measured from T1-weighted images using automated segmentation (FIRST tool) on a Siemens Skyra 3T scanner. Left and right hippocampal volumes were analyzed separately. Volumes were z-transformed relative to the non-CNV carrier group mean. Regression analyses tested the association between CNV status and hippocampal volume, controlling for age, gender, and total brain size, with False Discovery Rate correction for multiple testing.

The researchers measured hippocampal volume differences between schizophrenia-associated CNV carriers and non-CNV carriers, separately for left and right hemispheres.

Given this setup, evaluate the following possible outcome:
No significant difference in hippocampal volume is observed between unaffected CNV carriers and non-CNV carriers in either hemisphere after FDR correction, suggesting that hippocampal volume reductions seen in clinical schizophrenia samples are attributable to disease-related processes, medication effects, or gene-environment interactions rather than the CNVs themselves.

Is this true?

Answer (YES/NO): NO